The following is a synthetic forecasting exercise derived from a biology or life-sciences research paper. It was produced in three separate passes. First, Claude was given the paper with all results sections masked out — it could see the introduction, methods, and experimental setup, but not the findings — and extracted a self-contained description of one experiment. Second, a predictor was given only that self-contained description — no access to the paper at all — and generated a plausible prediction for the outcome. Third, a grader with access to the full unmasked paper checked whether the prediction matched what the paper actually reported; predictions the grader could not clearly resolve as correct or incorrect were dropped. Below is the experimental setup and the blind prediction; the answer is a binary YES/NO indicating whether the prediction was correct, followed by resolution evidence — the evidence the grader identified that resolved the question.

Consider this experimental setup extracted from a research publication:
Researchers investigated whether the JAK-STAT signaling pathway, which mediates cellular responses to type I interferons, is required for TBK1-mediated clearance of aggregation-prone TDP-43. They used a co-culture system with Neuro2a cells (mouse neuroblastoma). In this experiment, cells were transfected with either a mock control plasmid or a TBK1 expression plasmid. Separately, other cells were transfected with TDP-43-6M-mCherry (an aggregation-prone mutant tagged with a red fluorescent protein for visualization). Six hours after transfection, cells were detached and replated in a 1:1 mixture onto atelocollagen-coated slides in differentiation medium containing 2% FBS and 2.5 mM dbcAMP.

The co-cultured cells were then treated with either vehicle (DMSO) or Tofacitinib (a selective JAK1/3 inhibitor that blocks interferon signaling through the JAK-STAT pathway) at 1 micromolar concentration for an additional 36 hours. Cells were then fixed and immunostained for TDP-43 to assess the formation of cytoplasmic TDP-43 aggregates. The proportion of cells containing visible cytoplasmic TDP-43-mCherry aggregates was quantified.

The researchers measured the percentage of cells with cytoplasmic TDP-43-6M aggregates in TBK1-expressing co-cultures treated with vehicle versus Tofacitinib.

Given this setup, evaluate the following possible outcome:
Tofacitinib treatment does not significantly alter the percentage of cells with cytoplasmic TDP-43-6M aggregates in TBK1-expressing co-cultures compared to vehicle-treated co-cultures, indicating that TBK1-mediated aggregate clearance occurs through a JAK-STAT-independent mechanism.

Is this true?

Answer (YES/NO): NO